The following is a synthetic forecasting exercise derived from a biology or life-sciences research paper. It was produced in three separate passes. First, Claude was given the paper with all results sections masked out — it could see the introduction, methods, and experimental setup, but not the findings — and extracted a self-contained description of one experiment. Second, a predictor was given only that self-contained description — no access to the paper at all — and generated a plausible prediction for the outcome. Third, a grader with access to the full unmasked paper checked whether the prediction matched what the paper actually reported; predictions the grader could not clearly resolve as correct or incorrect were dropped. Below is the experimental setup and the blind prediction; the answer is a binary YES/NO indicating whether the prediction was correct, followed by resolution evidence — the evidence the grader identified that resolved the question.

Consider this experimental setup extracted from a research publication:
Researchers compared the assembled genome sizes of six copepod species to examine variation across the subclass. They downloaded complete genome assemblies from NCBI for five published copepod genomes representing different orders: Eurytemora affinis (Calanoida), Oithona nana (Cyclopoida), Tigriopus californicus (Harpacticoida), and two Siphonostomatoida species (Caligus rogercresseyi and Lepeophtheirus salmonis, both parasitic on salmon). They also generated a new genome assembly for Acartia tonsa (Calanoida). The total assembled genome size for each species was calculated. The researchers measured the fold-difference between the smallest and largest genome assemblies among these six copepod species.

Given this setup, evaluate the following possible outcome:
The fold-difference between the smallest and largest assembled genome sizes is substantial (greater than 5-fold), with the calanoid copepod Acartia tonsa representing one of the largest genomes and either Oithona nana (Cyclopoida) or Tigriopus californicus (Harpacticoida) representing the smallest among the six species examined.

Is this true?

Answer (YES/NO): YES